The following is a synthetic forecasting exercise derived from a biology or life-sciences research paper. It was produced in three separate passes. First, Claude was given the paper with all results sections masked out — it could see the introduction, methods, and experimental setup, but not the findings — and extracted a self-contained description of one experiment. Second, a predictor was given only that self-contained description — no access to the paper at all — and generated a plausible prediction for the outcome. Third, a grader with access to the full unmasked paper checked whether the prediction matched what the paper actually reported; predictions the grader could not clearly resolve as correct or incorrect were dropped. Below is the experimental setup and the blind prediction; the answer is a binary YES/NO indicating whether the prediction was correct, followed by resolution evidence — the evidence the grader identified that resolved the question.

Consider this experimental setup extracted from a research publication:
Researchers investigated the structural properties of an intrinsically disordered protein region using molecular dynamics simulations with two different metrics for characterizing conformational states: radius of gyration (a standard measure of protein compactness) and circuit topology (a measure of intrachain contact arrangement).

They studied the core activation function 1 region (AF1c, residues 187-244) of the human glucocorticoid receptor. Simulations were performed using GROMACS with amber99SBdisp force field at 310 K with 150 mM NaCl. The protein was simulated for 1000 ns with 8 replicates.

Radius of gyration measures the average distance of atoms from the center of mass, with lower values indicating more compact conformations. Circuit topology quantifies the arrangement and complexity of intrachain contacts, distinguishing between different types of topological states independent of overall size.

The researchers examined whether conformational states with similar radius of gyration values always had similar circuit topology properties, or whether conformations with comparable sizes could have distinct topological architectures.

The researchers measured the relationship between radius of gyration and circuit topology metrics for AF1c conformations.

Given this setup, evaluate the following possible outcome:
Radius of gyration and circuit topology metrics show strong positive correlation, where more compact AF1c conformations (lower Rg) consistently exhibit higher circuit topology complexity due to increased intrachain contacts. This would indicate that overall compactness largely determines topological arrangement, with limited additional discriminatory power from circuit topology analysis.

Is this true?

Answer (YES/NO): NO